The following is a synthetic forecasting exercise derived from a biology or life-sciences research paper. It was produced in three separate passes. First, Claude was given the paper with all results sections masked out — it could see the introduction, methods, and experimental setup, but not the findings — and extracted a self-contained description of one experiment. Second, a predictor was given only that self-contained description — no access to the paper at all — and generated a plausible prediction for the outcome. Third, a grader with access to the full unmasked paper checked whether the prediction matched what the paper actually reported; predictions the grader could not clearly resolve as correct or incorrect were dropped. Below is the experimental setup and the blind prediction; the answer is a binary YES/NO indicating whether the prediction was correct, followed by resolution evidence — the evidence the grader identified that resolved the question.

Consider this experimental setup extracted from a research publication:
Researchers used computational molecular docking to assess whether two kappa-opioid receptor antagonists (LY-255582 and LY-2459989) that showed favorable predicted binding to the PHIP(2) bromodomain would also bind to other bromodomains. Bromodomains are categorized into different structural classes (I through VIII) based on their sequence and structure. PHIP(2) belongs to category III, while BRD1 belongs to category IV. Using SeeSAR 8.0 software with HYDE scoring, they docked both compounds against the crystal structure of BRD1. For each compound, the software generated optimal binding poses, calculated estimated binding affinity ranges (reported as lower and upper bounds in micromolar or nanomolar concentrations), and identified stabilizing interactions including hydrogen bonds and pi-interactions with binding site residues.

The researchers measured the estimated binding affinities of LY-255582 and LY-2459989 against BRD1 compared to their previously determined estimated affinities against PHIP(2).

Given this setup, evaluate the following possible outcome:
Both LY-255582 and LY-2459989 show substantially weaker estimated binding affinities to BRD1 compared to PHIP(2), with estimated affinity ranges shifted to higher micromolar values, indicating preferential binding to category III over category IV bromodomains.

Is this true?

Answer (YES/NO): YES